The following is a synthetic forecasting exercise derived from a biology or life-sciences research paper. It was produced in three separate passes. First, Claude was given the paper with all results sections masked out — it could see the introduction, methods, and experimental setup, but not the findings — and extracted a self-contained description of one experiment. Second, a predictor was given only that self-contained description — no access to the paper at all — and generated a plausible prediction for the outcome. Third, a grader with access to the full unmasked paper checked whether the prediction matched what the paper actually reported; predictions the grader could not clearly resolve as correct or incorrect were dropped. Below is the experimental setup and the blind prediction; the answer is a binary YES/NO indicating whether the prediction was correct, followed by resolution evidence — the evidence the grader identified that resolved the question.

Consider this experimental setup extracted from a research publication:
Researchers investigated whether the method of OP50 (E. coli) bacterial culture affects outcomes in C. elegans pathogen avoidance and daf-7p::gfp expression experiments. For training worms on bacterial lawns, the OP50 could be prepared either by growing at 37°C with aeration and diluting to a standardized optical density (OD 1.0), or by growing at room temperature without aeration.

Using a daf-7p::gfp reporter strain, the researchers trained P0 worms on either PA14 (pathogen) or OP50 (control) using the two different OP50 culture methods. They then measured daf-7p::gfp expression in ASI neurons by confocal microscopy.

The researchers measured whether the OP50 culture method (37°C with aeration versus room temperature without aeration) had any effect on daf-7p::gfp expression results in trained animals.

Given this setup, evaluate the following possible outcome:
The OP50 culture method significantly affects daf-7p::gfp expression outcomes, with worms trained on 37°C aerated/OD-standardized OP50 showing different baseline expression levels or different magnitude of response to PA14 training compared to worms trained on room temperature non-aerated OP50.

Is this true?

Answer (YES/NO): NO